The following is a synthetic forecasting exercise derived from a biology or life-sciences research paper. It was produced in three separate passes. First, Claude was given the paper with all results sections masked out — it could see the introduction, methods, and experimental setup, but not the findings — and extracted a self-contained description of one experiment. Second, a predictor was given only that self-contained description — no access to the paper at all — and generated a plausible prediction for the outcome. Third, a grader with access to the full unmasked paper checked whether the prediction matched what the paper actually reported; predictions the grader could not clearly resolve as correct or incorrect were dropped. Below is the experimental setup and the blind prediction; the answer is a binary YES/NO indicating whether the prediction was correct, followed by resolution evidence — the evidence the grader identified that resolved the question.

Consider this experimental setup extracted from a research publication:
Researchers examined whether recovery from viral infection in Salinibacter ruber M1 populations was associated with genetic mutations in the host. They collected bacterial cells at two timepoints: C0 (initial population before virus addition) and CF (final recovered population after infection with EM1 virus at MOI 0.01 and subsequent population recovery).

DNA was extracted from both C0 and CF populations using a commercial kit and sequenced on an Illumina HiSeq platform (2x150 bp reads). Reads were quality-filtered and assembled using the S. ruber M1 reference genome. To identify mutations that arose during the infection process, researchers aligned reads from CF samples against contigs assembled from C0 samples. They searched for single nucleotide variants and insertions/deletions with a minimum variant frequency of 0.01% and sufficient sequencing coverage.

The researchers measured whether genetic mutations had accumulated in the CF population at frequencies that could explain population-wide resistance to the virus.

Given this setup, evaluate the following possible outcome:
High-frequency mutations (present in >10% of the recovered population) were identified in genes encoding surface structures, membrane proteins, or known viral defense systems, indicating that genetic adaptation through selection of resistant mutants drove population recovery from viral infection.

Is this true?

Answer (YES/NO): NO